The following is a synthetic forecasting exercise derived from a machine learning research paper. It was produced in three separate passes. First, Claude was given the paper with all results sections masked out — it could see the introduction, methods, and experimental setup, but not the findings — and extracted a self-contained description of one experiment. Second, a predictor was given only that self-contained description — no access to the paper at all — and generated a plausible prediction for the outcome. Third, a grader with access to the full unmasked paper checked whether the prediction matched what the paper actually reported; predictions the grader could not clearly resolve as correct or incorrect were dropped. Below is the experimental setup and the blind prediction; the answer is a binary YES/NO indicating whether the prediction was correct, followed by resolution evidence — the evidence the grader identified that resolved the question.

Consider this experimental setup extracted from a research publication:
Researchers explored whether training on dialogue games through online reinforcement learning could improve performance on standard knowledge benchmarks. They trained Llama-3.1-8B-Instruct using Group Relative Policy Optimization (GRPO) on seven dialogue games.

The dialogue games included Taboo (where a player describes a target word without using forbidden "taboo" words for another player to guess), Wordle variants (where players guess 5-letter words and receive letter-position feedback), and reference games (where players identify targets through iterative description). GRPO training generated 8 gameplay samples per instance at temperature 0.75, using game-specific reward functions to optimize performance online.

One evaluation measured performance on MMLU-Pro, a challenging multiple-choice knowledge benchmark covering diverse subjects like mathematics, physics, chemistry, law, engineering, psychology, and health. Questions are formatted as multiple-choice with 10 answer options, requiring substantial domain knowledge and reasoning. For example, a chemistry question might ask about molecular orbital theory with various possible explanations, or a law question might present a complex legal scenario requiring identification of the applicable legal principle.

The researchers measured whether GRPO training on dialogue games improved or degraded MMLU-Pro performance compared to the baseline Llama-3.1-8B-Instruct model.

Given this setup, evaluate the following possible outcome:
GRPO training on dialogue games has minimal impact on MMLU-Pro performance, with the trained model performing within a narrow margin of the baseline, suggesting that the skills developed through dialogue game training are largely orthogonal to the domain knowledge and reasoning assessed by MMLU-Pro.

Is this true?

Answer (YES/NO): NO